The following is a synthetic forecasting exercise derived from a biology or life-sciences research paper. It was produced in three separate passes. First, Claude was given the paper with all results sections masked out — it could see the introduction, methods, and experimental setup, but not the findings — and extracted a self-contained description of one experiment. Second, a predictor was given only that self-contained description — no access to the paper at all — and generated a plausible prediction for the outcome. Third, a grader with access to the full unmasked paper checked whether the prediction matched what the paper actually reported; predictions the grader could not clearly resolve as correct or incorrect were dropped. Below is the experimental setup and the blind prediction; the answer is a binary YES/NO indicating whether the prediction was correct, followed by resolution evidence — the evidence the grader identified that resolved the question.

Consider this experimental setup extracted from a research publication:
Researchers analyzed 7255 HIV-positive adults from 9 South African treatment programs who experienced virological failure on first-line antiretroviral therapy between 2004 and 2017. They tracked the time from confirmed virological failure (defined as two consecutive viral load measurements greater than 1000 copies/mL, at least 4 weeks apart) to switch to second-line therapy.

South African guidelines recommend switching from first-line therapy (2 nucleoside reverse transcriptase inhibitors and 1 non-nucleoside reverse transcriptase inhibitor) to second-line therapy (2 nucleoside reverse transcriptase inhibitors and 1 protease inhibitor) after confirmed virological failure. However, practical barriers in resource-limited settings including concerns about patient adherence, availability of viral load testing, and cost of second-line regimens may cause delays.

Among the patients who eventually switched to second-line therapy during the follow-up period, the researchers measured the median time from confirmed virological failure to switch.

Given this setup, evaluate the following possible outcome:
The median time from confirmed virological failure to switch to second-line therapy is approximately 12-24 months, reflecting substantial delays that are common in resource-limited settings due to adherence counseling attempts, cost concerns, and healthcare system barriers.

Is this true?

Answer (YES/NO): NO